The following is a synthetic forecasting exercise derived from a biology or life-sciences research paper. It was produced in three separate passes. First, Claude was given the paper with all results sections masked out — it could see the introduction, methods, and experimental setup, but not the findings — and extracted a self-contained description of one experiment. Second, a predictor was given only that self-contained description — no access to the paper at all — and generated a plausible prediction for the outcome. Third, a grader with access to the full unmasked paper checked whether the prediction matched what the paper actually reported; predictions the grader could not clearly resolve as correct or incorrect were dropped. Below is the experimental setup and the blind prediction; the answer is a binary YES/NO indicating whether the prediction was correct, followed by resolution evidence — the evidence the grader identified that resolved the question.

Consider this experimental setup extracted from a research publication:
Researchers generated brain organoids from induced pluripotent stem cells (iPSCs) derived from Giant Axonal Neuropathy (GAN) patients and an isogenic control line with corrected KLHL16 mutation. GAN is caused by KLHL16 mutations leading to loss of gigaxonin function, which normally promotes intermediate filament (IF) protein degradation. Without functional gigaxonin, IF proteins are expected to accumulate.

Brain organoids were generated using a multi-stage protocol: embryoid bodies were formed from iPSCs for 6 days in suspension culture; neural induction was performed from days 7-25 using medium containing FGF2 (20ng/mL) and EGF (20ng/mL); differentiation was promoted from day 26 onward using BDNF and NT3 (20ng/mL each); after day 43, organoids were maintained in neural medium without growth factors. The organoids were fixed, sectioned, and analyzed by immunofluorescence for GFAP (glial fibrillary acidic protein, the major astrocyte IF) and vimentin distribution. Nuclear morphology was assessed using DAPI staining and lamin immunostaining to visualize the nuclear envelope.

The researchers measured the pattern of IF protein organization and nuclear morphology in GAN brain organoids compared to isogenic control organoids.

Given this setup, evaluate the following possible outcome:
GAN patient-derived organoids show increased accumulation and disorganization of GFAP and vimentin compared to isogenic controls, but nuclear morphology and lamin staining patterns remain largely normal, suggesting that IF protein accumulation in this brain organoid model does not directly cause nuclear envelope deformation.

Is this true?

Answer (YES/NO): NO